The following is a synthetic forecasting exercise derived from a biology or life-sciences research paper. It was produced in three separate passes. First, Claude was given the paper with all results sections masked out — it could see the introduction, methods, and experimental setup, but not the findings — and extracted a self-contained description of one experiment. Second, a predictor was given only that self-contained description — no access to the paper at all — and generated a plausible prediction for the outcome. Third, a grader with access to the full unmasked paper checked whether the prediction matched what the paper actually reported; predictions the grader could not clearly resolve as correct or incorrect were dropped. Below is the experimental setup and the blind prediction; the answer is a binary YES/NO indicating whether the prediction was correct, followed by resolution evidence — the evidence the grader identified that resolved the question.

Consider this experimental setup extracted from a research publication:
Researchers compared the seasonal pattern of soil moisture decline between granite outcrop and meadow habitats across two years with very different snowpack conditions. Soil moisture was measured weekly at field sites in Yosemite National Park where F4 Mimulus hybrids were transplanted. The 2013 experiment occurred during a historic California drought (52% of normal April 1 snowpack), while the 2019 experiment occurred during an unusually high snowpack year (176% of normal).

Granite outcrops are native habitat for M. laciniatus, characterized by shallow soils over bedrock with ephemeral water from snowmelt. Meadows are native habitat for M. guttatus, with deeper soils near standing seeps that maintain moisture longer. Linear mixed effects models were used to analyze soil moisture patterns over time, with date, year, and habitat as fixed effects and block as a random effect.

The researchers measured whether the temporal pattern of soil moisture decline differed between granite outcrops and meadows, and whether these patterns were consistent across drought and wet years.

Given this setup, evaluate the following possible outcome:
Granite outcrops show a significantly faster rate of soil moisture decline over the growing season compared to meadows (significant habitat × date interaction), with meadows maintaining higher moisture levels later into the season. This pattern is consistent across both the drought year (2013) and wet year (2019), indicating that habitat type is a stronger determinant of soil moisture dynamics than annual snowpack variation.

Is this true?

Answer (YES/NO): YES